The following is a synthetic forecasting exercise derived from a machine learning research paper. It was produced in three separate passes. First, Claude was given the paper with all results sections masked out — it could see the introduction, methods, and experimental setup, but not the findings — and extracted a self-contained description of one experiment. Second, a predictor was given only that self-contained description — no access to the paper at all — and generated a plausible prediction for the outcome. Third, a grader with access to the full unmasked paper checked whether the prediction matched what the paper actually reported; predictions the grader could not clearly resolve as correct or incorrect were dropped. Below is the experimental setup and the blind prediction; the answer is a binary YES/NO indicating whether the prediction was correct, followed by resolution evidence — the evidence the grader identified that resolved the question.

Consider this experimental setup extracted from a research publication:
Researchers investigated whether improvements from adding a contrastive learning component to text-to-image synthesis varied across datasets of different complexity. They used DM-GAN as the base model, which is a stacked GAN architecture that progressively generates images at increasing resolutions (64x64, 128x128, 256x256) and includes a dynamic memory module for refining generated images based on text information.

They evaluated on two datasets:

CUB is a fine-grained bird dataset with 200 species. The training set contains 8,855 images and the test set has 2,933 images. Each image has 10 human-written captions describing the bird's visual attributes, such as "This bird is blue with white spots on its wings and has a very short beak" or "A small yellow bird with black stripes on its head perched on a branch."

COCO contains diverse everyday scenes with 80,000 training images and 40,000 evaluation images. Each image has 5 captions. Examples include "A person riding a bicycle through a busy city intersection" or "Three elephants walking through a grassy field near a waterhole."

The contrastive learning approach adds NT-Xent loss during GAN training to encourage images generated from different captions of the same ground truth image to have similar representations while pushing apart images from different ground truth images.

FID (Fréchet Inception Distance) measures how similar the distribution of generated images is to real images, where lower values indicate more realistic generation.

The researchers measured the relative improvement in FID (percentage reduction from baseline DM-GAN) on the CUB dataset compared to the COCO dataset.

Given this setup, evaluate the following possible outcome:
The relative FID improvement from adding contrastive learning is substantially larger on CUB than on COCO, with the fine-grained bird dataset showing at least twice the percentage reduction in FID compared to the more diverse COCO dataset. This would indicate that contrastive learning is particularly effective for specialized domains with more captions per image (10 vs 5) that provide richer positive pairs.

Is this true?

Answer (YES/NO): NO